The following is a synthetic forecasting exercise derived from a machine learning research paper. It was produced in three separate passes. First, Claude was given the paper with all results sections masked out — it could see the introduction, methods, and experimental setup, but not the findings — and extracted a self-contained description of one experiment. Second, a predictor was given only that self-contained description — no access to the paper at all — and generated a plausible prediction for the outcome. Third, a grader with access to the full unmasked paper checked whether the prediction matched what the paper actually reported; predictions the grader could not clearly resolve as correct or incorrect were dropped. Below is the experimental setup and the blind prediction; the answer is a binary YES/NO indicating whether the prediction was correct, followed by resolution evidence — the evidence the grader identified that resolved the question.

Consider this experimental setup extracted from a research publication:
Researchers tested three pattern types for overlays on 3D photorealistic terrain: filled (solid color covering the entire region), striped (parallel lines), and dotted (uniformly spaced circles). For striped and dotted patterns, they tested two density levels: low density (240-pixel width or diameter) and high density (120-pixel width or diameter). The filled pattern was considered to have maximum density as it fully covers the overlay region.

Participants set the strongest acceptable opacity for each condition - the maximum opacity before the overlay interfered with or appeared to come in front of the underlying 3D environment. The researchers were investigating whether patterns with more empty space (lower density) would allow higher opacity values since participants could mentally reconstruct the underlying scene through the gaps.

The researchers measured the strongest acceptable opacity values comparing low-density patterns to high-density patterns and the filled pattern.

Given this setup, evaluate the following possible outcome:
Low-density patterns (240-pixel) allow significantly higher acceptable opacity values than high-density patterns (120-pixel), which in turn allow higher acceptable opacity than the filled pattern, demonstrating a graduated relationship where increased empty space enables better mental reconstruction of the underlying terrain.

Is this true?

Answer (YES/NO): NO